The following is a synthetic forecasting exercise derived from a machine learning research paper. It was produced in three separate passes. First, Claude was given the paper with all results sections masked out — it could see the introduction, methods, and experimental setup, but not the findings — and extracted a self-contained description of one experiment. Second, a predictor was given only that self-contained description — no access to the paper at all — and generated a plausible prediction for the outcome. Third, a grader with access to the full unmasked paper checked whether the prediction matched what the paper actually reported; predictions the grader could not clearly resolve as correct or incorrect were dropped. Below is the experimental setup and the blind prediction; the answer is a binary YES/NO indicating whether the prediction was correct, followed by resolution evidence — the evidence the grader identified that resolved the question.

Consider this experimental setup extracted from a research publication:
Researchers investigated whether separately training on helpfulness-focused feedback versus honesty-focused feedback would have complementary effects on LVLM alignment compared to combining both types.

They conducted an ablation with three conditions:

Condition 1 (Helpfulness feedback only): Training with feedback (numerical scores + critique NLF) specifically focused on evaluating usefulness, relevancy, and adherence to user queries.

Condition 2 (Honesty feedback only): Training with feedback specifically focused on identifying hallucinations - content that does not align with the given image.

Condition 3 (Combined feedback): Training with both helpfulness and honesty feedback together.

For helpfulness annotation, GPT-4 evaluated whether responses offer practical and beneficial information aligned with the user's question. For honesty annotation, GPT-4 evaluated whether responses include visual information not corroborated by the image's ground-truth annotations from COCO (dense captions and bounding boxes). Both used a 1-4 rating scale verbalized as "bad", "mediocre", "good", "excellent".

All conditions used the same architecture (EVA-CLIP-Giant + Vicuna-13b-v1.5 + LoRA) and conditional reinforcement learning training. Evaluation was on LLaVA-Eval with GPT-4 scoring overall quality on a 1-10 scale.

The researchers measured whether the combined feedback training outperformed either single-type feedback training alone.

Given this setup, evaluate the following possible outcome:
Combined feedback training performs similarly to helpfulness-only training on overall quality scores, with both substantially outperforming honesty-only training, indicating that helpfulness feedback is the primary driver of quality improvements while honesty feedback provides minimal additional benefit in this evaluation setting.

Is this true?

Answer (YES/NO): NO